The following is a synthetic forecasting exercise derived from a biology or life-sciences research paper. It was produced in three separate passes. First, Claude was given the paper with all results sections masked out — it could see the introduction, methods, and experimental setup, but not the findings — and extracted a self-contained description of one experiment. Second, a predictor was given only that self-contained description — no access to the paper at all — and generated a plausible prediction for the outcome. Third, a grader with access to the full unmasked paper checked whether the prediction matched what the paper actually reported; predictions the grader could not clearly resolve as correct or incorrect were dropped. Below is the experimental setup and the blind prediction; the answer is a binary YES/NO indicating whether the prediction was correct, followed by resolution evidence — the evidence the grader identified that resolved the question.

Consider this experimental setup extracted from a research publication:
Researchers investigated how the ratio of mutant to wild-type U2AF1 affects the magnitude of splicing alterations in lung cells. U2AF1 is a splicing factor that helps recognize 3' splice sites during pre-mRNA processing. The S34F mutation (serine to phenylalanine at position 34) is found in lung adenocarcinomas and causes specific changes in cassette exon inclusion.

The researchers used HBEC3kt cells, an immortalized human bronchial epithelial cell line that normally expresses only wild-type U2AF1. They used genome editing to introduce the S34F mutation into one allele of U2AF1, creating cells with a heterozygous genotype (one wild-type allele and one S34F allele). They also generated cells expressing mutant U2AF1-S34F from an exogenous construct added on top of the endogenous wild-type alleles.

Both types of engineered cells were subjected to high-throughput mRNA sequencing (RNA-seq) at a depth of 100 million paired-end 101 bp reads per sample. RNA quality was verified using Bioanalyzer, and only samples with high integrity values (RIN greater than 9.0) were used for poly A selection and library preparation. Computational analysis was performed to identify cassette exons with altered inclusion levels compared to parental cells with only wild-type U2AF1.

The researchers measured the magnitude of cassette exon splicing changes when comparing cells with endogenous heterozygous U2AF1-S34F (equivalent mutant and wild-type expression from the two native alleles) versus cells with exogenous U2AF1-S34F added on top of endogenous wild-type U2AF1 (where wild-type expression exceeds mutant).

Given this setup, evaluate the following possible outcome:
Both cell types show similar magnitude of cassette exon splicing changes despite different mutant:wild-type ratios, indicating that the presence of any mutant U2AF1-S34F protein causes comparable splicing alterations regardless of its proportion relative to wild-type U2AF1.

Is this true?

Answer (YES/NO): NO